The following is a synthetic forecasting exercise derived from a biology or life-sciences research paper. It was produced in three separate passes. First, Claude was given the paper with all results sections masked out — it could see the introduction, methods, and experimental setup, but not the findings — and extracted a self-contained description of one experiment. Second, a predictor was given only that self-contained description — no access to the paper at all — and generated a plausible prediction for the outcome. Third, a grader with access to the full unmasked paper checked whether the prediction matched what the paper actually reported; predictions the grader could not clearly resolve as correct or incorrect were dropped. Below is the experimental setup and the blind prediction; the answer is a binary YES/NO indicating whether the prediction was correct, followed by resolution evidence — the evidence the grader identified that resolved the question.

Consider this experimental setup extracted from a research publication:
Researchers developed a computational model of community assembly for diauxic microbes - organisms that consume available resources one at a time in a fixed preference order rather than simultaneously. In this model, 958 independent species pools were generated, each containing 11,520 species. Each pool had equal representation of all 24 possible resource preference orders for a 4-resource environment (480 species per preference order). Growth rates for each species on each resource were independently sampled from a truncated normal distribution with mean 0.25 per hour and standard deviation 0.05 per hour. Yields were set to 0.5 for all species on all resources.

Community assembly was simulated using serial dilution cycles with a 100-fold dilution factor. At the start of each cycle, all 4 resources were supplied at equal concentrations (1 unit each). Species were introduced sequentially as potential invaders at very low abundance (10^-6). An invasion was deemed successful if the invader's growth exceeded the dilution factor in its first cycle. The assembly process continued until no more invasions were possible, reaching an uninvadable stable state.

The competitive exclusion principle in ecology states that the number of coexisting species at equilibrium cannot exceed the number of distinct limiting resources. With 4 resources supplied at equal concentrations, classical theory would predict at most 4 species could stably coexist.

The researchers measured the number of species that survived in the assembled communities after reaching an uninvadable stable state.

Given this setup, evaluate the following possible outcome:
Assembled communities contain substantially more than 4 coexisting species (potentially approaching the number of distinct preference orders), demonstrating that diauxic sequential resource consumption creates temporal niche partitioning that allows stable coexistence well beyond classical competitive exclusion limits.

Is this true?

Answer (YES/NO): NO